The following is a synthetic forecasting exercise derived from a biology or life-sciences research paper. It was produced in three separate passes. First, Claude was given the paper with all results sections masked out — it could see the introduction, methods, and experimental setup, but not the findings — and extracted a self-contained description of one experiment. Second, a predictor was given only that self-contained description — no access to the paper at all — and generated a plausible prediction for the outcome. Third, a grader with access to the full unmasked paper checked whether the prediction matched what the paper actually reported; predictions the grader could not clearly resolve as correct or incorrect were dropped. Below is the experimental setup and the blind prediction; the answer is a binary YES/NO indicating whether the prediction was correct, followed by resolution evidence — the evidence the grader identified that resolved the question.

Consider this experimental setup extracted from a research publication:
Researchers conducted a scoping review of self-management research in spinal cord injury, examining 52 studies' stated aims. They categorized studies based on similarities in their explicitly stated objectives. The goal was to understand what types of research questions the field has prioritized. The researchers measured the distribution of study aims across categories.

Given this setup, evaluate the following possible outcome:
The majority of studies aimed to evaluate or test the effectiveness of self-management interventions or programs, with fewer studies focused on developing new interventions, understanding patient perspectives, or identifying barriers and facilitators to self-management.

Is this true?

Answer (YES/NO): NO